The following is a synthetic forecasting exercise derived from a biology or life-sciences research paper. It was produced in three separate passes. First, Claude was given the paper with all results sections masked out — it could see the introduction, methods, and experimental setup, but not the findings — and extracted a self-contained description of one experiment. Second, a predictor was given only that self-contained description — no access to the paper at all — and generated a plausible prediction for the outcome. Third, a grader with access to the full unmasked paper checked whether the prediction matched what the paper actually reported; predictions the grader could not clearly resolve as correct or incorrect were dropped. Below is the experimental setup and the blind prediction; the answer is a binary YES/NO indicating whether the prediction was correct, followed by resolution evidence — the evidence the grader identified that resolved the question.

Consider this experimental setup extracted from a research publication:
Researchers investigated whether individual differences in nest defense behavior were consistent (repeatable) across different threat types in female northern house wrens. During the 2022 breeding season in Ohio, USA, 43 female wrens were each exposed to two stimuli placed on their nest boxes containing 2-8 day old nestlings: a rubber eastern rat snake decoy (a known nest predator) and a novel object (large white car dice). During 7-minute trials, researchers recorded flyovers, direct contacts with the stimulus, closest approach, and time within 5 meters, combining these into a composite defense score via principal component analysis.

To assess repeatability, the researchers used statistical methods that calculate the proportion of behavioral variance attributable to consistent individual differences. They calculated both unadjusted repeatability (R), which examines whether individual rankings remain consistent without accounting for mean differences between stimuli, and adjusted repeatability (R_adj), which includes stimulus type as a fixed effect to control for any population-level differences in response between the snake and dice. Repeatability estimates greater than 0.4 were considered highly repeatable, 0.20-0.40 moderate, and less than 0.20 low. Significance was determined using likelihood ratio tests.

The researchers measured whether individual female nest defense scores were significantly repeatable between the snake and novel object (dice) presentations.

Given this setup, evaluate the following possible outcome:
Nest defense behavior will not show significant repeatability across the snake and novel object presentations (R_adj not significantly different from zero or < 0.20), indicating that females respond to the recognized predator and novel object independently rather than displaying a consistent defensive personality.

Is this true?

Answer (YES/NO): NO